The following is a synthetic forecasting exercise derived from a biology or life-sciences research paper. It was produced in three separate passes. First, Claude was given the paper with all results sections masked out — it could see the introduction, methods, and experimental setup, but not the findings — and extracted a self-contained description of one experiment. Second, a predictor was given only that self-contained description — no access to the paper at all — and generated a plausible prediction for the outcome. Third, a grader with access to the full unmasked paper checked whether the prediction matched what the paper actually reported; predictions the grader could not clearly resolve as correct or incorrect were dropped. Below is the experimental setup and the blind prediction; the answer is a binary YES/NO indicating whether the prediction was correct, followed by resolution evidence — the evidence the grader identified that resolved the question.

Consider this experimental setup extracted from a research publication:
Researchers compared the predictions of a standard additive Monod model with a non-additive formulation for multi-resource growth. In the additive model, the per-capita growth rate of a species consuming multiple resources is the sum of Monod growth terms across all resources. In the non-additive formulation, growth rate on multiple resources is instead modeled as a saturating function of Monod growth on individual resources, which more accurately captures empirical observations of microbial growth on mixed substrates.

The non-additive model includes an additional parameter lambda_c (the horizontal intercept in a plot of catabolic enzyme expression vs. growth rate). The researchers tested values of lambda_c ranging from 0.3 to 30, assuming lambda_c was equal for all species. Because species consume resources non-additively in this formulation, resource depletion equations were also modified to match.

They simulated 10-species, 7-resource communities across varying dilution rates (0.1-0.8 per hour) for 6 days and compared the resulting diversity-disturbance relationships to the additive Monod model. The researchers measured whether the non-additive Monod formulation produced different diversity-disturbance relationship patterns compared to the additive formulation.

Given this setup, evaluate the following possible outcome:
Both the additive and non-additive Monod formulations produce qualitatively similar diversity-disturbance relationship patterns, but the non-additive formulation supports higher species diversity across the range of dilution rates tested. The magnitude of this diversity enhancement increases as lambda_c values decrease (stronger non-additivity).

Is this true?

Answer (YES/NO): NO